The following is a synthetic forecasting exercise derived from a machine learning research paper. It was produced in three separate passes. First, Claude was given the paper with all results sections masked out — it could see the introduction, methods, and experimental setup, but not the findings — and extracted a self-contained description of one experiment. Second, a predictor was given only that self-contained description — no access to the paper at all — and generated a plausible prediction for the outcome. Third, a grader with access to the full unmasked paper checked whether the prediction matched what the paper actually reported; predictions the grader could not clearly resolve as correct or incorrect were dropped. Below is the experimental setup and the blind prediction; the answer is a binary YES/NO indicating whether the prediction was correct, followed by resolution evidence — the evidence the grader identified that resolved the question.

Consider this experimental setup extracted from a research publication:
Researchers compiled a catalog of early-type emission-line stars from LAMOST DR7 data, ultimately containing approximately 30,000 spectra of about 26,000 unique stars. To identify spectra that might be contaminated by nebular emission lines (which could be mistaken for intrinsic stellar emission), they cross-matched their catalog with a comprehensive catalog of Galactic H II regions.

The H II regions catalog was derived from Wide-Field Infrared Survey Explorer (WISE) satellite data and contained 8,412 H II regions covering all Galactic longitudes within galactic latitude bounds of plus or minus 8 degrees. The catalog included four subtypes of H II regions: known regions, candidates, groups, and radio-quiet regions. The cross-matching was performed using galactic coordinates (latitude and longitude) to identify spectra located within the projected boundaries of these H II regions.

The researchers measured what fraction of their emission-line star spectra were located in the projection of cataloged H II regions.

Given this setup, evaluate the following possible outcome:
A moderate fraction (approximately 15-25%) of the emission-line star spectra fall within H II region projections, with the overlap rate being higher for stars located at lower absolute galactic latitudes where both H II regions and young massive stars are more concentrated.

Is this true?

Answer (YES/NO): NO